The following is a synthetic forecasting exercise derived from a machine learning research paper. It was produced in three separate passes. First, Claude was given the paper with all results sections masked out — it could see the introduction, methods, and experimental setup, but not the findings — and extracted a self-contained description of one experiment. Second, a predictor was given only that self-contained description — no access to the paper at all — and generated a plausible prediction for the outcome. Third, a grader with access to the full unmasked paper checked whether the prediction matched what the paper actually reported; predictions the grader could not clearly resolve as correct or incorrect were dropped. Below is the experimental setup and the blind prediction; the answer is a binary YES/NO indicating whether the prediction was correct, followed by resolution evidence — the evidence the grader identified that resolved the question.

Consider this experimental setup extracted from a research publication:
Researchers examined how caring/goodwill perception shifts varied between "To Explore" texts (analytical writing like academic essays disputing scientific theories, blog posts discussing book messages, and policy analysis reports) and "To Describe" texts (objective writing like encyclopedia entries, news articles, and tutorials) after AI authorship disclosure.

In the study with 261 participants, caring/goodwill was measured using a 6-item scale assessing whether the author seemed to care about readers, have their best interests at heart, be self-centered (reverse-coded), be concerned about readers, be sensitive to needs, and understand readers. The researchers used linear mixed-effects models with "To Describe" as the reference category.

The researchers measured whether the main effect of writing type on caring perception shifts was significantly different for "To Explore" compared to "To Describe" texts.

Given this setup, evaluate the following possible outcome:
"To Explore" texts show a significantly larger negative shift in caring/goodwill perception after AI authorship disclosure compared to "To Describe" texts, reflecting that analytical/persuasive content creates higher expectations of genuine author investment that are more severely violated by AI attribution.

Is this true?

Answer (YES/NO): NO